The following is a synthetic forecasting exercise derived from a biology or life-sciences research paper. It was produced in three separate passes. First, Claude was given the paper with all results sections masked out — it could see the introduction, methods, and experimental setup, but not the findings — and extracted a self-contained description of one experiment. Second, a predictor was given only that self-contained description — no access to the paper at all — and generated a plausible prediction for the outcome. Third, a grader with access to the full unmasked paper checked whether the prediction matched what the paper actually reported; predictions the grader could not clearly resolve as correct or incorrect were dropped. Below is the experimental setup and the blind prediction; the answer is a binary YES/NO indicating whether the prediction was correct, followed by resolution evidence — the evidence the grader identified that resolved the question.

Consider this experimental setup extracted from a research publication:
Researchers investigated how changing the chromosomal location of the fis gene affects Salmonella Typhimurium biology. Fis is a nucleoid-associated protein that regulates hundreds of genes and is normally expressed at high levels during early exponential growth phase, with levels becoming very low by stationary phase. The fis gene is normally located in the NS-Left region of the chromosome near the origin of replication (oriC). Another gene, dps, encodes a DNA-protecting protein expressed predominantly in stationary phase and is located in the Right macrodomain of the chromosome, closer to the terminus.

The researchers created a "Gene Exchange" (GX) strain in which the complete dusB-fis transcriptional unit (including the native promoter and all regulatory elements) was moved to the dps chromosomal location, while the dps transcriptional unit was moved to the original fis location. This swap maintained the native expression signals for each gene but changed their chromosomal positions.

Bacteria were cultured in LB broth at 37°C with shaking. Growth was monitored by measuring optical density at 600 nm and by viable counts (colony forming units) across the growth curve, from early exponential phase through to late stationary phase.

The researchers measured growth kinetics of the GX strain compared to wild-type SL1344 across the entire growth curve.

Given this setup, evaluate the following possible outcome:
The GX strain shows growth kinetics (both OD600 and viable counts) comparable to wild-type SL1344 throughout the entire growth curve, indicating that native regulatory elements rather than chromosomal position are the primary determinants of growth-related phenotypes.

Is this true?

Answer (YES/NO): YES